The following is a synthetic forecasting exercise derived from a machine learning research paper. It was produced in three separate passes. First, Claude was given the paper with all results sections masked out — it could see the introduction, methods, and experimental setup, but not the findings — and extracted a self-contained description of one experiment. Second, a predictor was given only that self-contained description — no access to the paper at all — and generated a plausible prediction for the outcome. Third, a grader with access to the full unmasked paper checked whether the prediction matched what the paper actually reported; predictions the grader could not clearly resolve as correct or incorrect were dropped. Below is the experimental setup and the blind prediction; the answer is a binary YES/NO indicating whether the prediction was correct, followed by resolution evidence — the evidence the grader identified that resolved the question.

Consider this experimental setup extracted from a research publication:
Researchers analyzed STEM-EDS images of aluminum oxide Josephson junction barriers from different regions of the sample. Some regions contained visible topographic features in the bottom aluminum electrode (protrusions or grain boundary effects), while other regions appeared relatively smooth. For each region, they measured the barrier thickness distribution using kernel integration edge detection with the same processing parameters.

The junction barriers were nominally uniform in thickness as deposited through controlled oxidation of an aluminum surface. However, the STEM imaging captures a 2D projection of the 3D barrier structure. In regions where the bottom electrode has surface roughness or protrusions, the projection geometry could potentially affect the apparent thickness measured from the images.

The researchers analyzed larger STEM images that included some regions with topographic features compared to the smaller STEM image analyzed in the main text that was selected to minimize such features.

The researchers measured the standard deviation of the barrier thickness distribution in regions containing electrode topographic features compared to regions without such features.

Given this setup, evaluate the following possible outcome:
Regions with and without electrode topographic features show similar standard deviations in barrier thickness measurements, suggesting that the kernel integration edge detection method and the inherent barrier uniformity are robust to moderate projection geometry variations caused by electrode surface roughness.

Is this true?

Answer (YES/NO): NO